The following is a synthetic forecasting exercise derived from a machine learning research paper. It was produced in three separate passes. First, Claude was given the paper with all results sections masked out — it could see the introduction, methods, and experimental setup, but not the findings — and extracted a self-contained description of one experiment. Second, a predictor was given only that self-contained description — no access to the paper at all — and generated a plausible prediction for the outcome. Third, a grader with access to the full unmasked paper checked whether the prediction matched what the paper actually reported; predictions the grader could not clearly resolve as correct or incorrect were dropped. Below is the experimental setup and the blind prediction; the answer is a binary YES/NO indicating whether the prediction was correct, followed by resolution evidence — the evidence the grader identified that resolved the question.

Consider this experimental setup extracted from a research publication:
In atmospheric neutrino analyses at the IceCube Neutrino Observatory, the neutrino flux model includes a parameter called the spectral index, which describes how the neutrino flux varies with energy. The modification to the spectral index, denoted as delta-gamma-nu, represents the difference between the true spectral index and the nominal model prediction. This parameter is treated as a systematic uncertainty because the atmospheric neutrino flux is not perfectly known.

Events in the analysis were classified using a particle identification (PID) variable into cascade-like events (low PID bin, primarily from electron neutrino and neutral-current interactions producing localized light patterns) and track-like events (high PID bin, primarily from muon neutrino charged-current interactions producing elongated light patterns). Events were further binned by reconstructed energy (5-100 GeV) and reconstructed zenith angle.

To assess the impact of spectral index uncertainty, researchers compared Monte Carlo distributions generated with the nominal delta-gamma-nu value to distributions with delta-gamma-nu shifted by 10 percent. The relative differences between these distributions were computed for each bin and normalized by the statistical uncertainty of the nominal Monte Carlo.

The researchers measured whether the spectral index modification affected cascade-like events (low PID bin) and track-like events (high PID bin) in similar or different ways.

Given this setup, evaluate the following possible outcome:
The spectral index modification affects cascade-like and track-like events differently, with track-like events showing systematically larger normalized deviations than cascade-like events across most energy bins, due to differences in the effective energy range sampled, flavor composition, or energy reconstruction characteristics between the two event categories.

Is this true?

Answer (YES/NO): NO